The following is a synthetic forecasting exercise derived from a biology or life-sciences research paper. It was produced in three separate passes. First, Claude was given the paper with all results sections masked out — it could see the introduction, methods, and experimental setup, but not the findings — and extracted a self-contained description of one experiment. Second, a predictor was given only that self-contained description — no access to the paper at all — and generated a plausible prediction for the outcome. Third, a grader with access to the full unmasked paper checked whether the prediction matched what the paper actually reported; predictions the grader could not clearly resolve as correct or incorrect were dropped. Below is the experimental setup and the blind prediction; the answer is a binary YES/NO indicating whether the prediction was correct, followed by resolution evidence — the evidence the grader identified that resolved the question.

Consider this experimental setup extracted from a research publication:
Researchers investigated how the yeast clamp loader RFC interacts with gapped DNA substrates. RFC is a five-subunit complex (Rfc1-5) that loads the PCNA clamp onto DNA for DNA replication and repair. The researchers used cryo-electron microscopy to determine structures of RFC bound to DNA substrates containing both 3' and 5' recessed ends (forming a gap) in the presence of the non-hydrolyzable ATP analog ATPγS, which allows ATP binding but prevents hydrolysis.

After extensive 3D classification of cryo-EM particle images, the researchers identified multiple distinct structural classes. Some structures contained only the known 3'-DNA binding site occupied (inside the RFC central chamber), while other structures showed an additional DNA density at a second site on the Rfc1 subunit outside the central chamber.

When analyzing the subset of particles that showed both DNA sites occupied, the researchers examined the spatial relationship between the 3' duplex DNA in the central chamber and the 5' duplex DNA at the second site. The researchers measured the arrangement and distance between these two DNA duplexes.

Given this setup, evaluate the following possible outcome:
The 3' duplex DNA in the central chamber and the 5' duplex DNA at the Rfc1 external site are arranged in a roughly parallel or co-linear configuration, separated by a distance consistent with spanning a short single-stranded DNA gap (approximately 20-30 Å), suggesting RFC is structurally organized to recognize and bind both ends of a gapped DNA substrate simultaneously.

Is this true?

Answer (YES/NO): YES